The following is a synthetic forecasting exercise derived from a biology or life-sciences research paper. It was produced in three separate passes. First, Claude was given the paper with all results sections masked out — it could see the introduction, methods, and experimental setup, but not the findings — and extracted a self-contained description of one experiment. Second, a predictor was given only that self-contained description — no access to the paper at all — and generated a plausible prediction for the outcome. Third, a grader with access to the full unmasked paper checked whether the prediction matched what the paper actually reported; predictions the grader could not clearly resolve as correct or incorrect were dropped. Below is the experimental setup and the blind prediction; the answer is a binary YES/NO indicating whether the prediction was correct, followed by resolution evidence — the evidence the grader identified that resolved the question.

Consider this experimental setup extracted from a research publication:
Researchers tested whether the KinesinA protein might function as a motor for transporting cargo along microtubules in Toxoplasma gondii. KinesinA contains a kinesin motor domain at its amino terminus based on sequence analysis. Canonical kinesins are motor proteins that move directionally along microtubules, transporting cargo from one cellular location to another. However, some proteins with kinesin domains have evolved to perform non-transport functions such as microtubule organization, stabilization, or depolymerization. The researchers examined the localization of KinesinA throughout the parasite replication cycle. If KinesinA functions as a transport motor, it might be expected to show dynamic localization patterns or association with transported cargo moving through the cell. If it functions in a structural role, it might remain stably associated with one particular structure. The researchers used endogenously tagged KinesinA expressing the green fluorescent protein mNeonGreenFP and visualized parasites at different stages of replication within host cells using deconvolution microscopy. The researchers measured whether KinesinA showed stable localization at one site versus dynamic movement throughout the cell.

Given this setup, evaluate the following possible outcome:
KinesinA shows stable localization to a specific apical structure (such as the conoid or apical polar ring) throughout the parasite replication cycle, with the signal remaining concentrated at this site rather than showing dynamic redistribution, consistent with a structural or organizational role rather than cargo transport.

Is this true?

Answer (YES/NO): YES